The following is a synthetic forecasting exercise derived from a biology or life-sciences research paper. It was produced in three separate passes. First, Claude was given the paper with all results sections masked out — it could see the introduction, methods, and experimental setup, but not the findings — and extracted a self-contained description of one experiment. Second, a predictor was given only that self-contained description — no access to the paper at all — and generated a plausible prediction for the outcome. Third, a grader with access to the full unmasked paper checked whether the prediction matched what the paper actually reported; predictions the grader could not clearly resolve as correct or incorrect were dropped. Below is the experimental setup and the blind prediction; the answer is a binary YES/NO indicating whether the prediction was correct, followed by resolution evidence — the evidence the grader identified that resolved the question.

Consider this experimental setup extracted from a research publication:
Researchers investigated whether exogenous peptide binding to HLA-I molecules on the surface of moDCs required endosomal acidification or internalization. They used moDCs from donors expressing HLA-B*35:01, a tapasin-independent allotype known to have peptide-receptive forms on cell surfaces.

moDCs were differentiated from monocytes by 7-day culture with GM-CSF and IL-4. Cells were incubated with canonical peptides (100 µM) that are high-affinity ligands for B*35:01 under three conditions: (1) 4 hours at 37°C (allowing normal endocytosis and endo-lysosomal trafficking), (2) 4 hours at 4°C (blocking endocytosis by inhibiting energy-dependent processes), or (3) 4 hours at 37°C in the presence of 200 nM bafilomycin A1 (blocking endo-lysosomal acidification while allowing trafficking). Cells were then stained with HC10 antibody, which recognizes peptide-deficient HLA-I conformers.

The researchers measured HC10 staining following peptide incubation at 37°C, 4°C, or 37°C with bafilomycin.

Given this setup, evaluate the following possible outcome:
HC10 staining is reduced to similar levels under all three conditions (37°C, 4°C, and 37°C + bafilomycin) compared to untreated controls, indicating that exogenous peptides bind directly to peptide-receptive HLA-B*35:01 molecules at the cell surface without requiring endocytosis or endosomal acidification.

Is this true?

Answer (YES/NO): NO